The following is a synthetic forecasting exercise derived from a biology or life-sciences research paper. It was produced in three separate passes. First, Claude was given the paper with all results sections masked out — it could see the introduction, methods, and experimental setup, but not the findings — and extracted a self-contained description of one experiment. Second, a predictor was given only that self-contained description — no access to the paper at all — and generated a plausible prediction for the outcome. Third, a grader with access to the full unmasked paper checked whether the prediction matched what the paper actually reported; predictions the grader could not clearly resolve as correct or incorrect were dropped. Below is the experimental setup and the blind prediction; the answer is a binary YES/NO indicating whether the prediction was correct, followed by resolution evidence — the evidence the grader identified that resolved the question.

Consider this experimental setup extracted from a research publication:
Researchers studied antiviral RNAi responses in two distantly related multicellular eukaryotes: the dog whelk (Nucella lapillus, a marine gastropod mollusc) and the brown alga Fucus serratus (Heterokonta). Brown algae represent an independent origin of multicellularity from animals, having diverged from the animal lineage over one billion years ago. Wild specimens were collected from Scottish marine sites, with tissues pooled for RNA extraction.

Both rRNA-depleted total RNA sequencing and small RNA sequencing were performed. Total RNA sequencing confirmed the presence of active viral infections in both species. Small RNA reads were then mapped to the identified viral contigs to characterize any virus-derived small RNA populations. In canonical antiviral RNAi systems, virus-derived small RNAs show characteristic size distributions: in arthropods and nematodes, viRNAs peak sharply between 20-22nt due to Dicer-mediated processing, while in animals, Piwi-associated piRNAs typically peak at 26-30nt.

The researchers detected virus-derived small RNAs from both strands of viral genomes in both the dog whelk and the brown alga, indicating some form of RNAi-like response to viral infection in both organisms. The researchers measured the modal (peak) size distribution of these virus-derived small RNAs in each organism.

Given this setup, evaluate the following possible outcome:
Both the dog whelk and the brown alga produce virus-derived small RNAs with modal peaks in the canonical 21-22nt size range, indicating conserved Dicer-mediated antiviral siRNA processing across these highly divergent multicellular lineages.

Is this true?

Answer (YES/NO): NO